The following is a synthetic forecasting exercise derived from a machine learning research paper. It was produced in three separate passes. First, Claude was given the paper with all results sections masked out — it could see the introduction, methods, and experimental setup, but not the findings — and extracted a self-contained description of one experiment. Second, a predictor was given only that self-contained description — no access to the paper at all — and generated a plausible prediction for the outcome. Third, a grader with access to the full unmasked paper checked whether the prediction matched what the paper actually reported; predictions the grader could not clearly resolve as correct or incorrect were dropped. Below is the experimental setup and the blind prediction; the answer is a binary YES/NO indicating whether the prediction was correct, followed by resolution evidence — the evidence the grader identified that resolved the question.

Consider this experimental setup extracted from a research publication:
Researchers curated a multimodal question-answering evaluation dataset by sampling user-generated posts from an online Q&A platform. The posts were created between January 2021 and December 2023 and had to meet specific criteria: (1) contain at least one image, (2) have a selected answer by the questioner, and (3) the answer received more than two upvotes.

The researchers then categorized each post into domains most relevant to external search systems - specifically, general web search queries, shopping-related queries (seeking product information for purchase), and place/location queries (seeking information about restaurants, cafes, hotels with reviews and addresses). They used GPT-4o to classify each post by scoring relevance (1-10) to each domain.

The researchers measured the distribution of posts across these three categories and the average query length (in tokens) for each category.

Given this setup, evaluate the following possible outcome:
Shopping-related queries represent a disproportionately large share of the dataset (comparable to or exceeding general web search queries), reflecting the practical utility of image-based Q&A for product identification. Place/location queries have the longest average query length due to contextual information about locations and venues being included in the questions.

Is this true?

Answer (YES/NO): NO